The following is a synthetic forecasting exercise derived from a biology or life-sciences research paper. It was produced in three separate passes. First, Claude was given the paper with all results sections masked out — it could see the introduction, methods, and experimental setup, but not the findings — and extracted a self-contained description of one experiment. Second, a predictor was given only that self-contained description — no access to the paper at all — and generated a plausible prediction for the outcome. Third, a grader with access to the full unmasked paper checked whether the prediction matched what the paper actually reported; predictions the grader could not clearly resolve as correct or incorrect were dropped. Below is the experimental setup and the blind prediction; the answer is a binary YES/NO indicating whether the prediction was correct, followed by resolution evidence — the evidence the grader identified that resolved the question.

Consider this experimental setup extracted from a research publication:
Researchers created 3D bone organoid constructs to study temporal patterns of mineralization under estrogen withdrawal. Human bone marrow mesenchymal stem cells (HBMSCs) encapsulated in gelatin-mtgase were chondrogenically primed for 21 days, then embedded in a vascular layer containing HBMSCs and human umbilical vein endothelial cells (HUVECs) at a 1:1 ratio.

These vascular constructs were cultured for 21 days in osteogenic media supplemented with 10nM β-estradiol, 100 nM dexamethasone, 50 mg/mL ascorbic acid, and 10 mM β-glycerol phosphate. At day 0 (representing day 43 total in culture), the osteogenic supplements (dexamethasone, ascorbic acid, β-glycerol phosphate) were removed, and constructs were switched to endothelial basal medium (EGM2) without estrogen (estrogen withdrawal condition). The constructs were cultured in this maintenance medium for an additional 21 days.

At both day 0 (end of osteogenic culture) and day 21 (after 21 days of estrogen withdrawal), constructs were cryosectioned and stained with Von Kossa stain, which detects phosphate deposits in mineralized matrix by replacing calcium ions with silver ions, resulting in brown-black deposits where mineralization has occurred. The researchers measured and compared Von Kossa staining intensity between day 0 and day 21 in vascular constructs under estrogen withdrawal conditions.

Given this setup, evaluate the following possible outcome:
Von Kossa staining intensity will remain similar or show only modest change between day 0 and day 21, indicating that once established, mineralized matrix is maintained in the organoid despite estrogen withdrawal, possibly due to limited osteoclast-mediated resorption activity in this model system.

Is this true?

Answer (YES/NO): NO